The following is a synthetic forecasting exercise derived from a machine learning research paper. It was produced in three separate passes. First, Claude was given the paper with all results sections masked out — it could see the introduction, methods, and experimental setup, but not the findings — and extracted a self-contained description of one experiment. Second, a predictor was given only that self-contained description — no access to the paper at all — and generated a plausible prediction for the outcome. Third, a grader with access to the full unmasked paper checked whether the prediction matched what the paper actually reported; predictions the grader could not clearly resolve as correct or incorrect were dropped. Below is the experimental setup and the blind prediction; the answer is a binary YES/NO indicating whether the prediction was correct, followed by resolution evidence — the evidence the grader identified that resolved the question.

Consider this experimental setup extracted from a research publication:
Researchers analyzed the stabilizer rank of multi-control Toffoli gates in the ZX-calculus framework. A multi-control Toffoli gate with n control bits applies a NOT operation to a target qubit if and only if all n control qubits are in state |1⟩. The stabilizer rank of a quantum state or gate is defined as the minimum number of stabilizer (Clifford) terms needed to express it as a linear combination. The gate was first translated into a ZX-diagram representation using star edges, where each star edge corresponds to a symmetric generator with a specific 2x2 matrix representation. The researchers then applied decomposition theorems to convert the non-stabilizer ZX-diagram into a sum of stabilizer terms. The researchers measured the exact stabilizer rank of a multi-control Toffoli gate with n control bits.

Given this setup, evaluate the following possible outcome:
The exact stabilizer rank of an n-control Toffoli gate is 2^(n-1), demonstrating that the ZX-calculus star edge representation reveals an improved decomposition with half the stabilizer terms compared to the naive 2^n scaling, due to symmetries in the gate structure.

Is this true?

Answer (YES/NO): NO